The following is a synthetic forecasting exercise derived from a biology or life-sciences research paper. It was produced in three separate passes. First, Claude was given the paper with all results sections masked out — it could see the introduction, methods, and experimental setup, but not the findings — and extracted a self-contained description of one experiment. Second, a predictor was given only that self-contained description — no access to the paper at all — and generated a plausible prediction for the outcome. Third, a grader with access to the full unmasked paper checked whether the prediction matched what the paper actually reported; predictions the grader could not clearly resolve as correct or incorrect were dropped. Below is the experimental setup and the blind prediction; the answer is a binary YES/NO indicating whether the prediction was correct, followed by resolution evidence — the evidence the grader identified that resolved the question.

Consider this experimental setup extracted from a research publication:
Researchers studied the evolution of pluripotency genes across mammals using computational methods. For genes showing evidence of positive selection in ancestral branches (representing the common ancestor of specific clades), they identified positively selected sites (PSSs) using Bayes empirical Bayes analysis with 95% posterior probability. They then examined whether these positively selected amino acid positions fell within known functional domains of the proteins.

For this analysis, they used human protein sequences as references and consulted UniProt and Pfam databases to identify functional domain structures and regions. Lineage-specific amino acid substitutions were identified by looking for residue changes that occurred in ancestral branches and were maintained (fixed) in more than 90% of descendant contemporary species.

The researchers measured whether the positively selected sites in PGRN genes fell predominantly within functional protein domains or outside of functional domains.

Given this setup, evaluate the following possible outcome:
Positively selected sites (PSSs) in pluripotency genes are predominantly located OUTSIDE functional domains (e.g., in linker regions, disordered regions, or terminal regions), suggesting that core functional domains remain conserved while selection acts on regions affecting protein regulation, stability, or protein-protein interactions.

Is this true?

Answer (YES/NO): YES